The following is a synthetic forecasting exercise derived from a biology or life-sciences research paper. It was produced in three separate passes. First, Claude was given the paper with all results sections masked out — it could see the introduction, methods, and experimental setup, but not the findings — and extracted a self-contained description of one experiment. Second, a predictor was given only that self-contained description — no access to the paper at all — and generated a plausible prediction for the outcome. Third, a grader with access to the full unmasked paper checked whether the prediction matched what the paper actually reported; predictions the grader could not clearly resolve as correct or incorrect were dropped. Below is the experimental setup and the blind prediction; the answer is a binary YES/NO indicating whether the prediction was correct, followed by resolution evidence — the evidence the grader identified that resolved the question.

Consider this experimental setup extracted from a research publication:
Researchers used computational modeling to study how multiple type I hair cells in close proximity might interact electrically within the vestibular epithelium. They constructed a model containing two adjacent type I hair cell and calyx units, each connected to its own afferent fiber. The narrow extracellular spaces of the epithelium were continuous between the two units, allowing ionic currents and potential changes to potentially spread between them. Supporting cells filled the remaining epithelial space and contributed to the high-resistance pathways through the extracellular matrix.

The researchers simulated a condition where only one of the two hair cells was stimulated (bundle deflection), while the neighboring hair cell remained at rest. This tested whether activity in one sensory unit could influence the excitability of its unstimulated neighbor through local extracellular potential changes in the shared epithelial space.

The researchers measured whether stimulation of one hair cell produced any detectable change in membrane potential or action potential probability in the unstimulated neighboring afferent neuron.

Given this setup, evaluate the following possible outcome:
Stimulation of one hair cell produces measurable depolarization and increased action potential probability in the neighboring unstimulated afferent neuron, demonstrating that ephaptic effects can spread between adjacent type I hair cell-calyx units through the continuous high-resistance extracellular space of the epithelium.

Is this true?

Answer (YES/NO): YES